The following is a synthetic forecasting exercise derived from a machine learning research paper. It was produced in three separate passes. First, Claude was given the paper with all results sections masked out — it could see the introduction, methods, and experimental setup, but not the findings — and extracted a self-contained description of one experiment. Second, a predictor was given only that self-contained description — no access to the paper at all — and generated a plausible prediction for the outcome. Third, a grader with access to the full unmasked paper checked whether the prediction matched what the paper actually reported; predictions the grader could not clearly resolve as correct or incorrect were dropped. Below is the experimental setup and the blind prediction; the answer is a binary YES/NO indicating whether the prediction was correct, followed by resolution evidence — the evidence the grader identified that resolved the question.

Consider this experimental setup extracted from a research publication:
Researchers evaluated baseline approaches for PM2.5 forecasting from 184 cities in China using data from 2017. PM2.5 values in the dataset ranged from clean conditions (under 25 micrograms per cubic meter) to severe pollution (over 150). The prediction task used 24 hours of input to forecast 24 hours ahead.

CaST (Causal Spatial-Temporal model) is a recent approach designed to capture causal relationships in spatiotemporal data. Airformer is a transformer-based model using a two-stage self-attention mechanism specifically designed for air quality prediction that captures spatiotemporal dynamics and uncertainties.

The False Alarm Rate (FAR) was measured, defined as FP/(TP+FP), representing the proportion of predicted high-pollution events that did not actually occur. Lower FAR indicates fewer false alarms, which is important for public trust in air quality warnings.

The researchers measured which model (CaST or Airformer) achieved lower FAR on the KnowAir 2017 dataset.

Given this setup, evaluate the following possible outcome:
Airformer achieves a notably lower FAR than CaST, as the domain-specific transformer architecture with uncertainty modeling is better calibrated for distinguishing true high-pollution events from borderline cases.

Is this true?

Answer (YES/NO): YES